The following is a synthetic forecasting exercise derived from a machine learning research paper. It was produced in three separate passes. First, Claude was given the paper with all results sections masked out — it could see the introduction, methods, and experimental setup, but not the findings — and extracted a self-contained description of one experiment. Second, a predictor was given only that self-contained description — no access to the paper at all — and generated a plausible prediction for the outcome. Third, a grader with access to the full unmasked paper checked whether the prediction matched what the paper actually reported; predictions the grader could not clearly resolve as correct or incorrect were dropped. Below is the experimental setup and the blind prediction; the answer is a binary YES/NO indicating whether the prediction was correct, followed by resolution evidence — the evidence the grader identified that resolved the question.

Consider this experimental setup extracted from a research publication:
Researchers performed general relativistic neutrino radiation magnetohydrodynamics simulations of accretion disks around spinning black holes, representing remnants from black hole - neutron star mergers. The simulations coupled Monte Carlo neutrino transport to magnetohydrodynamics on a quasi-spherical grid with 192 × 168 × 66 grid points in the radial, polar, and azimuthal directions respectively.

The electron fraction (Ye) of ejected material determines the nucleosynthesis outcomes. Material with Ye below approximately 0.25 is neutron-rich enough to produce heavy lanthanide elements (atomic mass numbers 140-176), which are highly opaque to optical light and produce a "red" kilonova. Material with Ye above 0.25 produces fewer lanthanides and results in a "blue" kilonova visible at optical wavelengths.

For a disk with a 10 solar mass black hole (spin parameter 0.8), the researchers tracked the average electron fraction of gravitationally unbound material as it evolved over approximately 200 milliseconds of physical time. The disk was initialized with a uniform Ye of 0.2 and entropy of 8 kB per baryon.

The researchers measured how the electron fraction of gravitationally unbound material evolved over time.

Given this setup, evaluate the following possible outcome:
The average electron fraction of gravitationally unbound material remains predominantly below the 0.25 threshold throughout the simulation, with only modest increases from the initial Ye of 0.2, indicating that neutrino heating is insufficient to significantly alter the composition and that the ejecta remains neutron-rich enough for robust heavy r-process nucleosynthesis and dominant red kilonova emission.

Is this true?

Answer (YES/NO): NO